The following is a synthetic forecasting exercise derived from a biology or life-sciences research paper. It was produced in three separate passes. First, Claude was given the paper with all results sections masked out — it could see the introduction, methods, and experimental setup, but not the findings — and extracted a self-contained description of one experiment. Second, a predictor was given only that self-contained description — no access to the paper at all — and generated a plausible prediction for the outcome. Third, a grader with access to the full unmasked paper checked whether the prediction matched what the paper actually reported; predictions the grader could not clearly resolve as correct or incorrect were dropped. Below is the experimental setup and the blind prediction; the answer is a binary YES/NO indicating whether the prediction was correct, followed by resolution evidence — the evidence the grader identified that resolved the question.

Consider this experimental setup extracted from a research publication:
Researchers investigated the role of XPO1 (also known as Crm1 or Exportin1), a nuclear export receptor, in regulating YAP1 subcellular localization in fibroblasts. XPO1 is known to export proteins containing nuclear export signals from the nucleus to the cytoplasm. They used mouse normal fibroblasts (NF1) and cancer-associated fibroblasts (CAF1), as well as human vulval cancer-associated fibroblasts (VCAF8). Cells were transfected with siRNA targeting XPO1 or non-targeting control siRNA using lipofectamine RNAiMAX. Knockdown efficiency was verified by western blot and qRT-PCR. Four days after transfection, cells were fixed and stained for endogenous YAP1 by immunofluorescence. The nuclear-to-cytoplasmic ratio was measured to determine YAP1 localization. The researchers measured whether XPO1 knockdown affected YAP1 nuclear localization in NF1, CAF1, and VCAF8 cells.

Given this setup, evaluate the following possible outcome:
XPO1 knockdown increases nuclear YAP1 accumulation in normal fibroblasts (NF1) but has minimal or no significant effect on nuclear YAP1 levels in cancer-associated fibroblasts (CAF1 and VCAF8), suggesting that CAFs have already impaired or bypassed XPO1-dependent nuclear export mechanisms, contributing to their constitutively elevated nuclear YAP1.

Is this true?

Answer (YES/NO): NO